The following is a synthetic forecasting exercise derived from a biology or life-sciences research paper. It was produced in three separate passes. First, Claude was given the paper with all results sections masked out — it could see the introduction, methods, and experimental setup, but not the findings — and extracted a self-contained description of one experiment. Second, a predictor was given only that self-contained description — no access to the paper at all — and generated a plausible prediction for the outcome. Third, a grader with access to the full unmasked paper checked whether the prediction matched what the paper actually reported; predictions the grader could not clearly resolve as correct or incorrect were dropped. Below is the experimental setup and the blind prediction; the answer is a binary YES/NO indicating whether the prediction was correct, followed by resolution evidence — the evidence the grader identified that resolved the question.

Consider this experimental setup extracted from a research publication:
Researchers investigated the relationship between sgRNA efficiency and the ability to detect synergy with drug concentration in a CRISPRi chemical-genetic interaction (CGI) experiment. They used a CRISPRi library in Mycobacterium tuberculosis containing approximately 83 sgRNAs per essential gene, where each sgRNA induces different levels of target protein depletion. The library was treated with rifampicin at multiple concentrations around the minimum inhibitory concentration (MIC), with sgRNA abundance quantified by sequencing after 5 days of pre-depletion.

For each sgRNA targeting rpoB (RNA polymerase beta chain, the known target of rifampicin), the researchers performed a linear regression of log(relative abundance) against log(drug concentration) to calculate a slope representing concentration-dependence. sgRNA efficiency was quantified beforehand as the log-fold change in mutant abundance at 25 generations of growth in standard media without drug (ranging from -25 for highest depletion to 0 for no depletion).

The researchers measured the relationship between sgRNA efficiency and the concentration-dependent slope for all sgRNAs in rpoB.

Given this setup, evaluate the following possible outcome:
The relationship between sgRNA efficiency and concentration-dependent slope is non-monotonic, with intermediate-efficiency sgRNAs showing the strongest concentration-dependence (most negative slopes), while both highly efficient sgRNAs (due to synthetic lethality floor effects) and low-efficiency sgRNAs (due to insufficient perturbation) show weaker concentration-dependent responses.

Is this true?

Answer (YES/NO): YES